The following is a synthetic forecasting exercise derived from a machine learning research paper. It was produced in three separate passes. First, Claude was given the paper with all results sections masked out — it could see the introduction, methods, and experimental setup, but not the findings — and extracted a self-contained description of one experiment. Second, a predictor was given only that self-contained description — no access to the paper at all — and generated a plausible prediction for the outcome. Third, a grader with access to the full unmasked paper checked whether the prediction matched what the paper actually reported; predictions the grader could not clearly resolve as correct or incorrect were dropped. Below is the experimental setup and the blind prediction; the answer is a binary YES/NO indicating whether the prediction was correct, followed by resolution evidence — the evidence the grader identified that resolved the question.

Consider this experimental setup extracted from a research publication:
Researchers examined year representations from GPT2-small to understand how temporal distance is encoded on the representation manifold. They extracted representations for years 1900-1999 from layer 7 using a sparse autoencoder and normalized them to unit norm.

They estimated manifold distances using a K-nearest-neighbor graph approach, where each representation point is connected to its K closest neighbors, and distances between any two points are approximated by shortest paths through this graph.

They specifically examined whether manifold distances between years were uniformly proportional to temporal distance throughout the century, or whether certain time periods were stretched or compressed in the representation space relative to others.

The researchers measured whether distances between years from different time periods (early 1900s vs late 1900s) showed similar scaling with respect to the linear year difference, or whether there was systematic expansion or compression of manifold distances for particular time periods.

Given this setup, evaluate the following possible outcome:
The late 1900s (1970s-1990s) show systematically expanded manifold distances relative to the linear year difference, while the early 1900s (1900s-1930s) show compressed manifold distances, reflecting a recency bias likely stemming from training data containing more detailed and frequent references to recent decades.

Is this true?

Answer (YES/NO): YES